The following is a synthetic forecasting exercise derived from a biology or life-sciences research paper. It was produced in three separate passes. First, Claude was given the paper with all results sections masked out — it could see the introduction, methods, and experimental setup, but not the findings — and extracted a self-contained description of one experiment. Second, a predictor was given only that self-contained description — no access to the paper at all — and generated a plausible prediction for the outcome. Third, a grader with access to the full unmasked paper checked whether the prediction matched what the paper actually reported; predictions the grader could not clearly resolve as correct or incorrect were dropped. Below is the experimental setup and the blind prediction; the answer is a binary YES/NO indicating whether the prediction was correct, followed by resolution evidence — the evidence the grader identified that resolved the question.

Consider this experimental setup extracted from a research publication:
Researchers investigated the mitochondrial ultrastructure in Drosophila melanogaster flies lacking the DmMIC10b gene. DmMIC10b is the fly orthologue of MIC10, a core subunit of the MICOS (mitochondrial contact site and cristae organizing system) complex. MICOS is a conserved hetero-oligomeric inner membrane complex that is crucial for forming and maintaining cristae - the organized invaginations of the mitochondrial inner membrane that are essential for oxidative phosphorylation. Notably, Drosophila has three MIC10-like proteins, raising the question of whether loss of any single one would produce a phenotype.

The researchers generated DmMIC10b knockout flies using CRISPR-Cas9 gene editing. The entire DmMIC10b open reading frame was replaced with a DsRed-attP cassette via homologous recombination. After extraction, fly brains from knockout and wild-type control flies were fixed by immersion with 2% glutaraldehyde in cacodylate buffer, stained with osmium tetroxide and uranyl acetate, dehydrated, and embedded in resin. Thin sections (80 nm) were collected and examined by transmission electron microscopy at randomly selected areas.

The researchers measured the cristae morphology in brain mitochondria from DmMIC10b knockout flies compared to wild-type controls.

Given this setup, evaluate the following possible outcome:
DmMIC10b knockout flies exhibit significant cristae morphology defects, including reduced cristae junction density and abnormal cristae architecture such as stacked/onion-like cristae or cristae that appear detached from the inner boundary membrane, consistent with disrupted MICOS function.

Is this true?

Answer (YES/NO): NO